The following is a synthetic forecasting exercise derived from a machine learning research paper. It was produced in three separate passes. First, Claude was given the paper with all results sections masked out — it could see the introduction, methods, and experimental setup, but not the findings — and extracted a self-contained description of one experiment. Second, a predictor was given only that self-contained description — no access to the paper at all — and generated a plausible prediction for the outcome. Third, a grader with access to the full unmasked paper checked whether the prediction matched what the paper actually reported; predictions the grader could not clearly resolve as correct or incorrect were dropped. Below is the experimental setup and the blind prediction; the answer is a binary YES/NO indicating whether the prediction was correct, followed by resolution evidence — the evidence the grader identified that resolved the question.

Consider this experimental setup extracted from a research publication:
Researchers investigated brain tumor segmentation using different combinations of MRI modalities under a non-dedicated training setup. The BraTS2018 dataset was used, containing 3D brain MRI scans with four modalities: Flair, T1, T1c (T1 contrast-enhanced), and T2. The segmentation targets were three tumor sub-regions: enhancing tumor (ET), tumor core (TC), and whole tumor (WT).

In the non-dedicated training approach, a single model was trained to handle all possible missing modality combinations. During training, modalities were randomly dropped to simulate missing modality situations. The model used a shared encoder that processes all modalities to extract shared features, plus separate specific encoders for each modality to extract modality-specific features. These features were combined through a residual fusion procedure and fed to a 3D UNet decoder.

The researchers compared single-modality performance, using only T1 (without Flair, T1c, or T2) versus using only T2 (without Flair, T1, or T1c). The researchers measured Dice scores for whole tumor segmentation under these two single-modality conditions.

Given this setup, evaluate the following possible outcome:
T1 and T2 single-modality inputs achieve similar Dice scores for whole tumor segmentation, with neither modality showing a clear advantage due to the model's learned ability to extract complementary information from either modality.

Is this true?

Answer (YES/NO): NO